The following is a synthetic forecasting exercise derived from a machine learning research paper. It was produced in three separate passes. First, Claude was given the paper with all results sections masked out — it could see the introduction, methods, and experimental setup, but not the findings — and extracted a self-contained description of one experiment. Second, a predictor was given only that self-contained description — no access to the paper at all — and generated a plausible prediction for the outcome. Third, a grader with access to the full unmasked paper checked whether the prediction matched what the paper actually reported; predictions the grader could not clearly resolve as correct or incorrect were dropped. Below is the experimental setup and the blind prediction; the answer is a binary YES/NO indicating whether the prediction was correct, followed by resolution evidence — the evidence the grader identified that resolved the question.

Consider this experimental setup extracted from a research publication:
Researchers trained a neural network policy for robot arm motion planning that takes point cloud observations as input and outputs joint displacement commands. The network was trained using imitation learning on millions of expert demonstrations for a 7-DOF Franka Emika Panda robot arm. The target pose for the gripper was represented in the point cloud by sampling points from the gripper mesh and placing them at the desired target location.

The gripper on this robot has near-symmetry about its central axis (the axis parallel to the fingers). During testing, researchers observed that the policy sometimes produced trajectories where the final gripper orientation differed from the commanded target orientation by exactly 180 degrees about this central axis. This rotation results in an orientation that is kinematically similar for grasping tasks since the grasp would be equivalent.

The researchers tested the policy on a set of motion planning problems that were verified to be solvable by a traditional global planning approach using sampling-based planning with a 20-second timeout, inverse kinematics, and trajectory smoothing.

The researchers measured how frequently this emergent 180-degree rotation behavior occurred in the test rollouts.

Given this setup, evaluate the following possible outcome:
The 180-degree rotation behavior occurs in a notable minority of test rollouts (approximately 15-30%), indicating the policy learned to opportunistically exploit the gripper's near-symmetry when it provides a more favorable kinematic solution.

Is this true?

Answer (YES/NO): NO